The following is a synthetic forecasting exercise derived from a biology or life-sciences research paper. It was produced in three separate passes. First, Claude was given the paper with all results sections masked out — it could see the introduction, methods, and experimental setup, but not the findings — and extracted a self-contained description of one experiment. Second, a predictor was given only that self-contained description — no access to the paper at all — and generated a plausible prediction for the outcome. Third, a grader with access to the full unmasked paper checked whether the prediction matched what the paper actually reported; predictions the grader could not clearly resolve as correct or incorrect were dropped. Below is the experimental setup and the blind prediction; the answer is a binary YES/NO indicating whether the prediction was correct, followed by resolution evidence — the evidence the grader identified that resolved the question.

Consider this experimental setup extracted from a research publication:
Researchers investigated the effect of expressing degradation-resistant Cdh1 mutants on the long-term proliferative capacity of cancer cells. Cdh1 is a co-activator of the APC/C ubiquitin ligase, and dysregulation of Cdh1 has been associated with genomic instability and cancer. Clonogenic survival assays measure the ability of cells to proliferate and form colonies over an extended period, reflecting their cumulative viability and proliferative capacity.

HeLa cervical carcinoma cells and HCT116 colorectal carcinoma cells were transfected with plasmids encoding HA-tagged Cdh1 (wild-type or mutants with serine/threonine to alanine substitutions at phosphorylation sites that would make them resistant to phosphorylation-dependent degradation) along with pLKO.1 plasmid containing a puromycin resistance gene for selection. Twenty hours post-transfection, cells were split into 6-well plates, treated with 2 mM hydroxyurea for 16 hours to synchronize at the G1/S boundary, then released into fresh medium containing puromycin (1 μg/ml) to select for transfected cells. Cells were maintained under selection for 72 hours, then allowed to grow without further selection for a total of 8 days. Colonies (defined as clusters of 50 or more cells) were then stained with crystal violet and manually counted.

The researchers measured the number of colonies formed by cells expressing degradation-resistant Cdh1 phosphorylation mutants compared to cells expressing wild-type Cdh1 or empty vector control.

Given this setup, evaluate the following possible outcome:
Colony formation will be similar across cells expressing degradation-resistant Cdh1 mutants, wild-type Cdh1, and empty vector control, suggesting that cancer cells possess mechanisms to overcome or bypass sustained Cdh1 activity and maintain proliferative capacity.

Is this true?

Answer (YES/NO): NO